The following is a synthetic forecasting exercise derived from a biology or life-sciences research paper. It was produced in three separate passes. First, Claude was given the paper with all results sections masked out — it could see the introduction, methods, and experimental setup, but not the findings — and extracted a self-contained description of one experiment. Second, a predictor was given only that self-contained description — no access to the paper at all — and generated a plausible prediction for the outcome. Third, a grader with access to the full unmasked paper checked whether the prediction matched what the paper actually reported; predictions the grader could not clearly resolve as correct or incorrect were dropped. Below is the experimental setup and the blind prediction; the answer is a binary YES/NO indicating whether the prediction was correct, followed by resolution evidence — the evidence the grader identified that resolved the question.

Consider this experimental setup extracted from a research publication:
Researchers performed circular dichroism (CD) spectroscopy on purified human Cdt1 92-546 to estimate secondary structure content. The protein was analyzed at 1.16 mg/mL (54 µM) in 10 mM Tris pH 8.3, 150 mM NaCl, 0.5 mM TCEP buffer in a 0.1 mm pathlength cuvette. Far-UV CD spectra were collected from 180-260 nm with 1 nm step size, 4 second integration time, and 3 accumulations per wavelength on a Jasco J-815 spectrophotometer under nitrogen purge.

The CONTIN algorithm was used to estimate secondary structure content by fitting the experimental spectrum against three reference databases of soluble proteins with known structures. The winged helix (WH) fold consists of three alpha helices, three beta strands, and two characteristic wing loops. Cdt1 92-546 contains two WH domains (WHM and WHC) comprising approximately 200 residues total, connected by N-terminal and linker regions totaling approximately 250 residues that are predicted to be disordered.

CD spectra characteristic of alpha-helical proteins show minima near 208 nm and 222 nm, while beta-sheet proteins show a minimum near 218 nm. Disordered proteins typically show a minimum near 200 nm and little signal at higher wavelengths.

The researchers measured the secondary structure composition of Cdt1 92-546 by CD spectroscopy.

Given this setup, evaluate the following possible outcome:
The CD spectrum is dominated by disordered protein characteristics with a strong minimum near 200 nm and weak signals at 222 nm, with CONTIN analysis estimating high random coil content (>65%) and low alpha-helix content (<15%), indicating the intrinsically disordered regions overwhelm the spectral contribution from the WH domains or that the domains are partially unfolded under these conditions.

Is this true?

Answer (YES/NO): NO